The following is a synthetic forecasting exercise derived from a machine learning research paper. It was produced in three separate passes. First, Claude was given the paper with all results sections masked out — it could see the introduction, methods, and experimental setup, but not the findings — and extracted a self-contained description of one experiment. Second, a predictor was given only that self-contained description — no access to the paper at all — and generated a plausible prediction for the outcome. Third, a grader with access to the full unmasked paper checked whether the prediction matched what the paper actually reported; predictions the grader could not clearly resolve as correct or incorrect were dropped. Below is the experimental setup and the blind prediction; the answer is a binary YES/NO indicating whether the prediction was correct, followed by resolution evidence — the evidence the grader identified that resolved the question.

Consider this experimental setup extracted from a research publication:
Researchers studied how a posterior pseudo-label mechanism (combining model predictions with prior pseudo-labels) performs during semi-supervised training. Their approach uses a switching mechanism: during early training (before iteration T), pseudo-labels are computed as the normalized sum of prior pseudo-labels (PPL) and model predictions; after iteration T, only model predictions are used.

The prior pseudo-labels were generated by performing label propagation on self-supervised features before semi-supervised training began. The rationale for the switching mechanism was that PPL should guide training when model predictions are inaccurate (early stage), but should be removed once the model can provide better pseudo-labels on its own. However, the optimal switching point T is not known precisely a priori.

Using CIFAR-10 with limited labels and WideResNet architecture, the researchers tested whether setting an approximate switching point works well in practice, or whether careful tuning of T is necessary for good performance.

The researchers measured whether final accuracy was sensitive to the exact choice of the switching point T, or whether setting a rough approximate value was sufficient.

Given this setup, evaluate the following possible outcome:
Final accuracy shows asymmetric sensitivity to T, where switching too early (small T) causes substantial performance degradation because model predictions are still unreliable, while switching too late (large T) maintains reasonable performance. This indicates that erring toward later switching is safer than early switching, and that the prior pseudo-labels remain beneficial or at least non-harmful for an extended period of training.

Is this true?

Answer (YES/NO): NO